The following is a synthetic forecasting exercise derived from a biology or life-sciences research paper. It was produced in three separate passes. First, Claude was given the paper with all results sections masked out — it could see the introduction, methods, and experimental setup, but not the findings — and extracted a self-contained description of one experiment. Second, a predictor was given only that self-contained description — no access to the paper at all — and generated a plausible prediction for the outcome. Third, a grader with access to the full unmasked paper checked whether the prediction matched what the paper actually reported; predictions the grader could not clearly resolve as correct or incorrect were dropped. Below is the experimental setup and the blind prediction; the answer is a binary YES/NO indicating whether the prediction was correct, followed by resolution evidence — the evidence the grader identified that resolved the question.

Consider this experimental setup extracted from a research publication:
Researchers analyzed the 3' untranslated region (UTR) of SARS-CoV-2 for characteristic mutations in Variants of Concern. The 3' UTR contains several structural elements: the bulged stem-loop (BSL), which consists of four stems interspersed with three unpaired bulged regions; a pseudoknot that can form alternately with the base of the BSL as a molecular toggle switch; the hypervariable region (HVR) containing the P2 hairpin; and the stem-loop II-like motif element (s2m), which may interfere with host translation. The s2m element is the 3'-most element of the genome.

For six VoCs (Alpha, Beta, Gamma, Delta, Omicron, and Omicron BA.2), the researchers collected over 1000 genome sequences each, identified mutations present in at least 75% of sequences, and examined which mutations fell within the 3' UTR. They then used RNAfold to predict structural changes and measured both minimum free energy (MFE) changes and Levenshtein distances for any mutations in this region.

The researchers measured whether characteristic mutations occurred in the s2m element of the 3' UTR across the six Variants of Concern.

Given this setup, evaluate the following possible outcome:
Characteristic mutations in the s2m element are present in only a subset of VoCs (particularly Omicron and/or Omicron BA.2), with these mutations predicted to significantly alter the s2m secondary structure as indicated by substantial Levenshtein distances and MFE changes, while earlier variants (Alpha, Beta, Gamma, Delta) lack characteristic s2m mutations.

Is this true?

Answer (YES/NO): NO